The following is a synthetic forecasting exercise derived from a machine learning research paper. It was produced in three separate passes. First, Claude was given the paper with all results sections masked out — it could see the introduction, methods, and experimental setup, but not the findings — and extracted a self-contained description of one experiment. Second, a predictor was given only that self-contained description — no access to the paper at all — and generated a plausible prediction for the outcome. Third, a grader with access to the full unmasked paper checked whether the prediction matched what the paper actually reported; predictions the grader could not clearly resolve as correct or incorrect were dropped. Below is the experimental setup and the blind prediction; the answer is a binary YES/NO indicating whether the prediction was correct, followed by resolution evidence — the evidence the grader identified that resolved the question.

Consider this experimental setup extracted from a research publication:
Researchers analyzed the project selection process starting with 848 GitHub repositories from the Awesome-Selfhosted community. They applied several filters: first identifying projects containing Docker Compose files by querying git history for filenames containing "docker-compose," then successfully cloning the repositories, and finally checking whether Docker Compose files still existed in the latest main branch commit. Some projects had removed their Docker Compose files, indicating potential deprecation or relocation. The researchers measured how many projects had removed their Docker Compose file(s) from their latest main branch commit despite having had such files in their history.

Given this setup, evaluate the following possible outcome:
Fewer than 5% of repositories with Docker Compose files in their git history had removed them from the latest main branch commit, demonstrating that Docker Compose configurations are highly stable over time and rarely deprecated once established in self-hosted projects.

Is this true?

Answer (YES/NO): NO